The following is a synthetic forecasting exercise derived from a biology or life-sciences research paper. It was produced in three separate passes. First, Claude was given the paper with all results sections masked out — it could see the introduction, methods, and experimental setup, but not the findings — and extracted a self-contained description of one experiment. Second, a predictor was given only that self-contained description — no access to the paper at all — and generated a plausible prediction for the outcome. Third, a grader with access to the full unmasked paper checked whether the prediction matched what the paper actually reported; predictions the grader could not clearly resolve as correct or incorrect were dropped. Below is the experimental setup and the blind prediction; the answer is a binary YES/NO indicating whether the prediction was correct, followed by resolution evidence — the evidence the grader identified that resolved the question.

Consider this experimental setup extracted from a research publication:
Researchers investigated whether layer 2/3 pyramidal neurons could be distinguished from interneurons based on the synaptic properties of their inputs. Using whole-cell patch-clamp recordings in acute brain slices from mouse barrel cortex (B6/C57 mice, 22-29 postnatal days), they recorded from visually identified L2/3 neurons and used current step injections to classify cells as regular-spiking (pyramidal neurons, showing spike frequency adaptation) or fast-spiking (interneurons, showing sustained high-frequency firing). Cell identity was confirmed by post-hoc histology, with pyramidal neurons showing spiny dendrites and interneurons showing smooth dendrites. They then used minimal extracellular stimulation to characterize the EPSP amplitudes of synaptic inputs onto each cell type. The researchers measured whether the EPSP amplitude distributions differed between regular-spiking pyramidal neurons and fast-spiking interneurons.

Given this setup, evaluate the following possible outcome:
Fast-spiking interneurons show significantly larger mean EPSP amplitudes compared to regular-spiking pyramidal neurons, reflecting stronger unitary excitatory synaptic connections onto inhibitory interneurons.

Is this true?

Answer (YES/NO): NO